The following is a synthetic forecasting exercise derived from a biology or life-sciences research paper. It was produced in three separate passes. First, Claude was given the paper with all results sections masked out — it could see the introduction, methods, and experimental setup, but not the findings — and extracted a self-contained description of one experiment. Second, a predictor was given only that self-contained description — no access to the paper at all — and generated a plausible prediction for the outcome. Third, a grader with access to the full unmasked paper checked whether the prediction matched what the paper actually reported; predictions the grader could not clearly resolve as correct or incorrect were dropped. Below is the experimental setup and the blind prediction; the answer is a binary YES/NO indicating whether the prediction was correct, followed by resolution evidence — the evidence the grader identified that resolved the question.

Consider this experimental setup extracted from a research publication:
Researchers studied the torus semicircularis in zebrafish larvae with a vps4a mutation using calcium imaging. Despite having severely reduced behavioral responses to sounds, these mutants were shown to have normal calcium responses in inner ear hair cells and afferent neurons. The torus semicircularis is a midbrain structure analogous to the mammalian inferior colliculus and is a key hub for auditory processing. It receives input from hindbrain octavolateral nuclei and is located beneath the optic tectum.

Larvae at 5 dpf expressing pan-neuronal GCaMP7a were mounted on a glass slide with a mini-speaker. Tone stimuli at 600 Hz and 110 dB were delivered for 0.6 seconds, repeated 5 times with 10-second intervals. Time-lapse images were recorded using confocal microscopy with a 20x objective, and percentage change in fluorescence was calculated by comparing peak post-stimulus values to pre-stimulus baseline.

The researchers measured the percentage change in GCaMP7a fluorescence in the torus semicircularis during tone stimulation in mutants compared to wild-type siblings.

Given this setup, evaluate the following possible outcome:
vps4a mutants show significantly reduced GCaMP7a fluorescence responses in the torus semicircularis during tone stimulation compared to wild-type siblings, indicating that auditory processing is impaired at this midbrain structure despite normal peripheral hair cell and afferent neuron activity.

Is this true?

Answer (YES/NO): NO